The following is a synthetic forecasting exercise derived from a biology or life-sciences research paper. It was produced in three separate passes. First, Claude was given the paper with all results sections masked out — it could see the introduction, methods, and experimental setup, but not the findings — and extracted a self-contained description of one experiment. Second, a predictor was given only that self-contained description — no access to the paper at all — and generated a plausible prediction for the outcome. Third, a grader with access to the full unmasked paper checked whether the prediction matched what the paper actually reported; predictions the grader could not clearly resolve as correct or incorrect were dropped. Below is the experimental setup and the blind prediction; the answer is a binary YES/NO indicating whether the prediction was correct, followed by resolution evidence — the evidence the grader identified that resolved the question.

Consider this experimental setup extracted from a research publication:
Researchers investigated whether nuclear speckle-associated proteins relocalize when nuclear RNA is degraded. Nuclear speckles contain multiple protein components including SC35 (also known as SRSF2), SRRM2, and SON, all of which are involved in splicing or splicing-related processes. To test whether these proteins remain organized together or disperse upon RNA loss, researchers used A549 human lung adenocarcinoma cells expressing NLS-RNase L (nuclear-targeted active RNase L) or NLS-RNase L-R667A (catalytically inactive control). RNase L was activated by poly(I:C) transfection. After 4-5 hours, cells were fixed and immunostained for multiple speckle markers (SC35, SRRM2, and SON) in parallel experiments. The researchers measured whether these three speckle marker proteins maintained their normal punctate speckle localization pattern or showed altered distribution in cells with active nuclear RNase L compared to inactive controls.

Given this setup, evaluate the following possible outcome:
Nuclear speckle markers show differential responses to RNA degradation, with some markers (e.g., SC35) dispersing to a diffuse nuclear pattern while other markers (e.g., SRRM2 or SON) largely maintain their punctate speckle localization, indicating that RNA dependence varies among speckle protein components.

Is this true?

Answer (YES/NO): NO